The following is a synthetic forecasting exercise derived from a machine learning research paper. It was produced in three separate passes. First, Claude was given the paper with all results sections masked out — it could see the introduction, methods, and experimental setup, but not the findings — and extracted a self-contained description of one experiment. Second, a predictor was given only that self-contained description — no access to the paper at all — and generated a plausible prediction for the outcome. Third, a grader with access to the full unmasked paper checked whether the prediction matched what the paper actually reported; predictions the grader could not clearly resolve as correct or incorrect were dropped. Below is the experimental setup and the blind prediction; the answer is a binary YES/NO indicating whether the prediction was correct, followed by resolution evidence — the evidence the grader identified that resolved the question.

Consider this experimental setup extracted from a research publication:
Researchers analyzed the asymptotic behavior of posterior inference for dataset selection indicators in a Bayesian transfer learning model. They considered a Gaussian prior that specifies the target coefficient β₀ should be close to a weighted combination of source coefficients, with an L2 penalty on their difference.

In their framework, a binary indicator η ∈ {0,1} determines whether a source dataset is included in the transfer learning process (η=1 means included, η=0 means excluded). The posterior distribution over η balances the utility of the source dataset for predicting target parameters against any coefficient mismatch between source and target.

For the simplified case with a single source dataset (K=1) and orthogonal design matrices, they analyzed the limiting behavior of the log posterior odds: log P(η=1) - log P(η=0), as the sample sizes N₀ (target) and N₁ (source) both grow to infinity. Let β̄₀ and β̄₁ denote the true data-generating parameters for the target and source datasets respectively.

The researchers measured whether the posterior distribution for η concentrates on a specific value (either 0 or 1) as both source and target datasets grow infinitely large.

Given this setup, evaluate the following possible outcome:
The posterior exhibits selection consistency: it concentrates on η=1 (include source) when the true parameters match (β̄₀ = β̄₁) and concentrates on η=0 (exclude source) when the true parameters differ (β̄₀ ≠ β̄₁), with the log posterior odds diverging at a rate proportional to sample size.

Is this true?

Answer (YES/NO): NO